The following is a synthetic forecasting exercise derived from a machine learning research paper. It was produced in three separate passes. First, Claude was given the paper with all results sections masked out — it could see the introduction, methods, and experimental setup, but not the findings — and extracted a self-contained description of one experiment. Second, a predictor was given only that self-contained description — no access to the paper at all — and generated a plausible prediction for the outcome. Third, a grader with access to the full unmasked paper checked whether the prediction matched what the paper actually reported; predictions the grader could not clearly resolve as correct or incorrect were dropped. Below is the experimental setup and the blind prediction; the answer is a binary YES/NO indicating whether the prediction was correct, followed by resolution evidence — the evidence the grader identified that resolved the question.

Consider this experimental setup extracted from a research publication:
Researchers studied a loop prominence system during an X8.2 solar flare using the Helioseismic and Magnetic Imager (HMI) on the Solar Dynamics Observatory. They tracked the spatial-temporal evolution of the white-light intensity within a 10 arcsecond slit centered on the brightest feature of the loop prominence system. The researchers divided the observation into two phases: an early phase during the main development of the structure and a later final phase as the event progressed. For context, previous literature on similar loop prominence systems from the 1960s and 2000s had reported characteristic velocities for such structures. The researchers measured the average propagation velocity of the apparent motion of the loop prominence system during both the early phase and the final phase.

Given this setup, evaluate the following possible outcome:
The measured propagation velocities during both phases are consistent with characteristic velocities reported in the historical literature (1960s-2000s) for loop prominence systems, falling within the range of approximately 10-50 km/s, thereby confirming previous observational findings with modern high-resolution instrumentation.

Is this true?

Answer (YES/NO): NO